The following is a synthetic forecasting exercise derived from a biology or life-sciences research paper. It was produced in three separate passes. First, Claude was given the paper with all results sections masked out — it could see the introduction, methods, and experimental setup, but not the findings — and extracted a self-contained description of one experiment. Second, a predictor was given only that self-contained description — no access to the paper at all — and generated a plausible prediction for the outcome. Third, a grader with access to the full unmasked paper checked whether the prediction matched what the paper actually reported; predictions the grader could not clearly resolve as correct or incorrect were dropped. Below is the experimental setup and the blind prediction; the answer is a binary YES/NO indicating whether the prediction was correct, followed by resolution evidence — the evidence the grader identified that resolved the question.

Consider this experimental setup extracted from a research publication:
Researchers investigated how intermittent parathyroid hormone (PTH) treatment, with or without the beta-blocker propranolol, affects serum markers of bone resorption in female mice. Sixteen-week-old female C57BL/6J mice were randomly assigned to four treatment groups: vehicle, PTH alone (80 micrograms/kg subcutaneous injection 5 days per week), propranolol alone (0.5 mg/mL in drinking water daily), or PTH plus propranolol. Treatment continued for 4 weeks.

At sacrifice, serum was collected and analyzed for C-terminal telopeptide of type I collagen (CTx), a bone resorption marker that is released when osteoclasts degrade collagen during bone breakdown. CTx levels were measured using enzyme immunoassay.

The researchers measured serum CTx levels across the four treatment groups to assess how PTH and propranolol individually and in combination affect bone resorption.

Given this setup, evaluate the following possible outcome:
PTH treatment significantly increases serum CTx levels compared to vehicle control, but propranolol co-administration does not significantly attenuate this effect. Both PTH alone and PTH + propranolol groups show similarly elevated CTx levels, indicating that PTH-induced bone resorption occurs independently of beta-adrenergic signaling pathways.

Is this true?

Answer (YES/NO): NO